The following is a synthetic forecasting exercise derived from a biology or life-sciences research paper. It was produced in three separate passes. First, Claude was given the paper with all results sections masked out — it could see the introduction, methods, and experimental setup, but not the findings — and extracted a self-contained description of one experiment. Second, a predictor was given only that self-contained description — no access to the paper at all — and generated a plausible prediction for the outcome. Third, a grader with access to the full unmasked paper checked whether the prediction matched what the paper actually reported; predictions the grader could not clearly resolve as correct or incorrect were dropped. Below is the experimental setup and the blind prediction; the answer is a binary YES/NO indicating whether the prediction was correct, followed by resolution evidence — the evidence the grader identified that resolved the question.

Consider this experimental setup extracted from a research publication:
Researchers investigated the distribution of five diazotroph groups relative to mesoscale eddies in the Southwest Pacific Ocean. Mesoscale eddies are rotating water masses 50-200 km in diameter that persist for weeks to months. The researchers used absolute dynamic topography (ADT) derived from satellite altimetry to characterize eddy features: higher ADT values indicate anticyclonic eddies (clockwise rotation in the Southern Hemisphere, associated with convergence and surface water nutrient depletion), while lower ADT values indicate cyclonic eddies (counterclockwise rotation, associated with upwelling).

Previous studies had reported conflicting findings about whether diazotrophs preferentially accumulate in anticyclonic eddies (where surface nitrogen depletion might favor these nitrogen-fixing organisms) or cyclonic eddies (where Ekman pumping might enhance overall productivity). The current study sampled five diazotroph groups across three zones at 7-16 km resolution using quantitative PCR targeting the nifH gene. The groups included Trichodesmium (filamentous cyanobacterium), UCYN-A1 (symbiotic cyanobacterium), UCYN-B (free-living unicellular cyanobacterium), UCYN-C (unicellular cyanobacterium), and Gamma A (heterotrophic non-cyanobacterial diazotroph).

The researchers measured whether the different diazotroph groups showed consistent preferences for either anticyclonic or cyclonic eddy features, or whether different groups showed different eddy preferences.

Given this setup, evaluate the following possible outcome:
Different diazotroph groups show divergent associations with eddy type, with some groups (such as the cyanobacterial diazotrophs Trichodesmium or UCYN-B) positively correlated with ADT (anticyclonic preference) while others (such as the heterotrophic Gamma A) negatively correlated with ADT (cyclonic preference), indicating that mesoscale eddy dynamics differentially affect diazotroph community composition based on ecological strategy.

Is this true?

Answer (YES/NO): NO